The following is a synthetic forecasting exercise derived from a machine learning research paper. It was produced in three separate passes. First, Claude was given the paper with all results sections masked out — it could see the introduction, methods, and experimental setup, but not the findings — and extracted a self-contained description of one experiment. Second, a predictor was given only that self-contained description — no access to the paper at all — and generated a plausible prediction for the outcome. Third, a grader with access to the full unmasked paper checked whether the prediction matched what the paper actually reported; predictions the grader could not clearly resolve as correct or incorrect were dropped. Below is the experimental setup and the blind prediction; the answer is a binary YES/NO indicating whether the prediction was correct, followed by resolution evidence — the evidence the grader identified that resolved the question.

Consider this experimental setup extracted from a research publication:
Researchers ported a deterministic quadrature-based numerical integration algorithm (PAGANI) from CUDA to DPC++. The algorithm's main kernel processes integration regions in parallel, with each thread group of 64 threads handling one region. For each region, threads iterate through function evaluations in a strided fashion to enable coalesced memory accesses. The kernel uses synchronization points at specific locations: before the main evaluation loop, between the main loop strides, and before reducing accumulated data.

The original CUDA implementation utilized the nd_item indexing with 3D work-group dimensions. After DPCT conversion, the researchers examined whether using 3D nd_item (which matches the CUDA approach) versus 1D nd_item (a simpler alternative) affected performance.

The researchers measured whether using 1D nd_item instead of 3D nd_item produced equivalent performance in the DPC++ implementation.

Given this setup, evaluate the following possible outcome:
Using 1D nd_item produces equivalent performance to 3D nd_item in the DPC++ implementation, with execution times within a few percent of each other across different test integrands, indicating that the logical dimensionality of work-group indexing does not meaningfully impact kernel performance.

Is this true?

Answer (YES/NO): NO